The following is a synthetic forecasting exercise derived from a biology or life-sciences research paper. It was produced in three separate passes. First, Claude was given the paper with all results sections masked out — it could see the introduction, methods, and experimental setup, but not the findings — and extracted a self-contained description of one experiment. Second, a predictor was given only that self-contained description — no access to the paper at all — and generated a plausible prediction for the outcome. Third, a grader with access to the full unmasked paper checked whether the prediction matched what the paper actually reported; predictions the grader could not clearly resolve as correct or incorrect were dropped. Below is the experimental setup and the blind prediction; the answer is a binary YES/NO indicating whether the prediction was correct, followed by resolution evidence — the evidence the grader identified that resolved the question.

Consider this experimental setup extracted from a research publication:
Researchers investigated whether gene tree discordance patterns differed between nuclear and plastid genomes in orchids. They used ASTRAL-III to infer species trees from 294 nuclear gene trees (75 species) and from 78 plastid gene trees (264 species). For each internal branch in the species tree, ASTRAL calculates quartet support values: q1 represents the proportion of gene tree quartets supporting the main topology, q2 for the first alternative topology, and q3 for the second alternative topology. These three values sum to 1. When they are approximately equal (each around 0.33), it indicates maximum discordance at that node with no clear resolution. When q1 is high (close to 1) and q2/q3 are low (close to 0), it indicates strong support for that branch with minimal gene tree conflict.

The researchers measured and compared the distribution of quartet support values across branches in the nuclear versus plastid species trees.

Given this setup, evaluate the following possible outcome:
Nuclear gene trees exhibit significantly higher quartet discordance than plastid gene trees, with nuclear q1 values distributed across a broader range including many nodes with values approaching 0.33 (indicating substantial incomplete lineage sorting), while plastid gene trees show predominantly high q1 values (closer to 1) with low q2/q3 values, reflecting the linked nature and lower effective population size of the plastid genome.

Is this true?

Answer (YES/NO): NO